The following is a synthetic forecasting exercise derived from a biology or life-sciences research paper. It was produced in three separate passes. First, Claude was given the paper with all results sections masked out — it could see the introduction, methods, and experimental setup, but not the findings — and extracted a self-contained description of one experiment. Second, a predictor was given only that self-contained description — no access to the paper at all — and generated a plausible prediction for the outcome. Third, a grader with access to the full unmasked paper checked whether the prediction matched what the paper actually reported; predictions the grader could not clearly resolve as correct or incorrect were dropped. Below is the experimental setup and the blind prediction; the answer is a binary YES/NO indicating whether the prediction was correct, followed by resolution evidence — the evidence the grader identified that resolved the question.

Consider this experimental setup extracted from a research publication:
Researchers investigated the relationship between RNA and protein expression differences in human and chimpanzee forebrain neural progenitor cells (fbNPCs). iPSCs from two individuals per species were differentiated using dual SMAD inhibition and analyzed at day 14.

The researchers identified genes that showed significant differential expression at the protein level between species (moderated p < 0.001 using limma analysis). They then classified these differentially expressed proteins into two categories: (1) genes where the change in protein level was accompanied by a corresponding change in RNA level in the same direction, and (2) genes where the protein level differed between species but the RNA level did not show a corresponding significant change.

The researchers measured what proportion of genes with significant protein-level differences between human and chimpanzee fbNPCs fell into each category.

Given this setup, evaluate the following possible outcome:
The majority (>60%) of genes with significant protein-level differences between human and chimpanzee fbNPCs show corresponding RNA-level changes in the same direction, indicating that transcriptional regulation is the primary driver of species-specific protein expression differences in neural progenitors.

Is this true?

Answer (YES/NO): NO